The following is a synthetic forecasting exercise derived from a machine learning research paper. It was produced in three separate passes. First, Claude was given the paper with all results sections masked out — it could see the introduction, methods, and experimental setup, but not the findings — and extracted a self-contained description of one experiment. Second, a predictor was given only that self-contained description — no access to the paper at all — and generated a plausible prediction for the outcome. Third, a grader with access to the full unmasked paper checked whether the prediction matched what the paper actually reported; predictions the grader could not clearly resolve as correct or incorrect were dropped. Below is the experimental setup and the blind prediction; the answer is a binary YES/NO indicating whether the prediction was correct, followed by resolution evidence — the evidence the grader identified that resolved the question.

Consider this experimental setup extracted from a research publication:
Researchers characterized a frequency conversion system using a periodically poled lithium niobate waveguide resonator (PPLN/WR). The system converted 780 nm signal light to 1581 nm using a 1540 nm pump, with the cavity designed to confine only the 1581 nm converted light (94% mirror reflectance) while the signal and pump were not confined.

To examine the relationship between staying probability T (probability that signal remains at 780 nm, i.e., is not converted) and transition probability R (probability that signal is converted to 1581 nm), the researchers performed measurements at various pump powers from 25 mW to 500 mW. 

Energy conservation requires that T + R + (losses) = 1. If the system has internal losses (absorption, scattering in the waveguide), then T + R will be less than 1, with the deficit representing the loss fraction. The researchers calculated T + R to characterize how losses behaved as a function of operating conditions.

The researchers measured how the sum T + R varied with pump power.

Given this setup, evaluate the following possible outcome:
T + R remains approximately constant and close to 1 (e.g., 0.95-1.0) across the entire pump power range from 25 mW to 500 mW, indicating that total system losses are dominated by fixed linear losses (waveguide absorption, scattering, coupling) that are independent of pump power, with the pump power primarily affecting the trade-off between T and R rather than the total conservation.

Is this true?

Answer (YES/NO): NO